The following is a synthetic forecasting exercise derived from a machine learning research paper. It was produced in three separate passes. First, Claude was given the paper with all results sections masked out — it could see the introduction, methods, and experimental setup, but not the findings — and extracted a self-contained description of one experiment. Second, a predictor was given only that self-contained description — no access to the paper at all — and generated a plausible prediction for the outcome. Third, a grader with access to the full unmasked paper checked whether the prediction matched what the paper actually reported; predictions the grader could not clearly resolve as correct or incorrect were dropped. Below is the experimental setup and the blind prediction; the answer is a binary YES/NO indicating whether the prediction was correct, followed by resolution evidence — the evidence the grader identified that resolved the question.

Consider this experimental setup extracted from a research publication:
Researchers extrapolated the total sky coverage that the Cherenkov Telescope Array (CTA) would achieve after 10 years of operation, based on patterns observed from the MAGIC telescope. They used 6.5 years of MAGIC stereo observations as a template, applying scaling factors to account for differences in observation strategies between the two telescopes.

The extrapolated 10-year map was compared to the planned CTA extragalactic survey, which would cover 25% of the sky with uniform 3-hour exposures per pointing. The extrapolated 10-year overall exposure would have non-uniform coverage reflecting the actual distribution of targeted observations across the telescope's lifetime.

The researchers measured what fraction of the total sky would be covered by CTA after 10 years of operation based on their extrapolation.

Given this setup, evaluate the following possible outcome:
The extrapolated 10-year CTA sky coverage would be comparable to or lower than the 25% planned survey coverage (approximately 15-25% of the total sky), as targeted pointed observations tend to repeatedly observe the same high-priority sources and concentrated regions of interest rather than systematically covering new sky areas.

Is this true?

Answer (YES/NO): NO